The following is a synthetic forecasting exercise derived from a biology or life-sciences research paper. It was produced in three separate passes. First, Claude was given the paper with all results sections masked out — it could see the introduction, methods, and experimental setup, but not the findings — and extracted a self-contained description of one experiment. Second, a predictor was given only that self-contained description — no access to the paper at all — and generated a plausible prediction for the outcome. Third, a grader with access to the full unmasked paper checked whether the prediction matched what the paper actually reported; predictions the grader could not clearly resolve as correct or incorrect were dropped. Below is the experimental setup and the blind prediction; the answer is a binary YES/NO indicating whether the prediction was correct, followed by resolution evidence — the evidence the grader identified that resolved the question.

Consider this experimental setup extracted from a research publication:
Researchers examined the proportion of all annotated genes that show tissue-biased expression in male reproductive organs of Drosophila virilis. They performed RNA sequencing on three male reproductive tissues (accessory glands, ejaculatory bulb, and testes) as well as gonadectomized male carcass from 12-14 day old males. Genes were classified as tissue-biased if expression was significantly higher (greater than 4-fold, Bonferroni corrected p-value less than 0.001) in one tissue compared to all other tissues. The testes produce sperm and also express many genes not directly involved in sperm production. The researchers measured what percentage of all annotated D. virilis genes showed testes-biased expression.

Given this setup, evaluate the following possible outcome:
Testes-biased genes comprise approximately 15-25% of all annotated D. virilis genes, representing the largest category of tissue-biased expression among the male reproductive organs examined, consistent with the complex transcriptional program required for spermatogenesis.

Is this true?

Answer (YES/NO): YES